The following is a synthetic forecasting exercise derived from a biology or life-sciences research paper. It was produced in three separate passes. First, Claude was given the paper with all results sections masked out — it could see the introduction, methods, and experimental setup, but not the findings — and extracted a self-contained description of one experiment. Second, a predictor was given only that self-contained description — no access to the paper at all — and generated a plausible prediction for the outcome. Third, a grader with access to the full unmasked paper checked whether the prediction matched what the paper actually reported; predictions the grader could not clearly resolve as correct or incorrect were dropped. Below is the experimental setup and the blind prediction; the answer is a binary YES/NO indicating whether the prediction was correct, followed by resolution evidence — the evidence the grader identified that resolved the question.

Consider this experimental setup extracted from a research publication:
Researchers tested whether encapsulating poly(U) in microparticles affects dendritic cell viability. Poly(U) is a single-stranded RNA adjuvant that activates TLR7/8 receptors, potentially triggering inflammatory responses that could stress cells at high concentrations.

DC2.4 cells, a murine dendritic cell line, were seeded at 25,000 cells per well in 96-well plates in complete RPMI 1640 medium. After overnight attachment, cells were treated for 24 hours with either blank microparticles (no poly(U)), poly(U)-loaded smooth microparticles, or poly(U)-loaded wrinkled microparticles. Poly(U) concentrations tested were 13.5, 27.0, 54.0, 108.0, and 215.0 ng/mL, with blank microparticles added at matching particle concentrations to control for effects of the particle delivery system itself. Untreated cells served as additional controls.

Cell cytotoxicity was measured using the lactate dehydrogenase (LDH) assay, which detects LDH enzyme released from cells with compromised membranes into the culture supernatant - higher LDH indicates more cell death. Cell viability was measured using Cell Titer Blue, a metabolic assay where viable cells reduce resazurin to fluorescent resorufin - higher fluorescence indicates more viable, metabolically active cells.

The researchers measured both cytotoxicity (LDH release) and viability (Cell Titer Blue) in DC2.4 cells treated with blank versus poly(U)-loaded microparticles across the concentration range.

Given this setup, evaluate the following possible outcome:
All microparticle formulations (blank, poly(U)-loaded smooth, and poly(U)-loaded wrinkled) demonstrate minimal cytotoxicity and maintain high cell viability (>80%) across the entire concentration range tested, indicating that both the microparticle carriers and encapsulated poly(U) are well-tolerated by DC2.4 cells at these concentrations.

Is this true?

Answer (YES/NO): NO